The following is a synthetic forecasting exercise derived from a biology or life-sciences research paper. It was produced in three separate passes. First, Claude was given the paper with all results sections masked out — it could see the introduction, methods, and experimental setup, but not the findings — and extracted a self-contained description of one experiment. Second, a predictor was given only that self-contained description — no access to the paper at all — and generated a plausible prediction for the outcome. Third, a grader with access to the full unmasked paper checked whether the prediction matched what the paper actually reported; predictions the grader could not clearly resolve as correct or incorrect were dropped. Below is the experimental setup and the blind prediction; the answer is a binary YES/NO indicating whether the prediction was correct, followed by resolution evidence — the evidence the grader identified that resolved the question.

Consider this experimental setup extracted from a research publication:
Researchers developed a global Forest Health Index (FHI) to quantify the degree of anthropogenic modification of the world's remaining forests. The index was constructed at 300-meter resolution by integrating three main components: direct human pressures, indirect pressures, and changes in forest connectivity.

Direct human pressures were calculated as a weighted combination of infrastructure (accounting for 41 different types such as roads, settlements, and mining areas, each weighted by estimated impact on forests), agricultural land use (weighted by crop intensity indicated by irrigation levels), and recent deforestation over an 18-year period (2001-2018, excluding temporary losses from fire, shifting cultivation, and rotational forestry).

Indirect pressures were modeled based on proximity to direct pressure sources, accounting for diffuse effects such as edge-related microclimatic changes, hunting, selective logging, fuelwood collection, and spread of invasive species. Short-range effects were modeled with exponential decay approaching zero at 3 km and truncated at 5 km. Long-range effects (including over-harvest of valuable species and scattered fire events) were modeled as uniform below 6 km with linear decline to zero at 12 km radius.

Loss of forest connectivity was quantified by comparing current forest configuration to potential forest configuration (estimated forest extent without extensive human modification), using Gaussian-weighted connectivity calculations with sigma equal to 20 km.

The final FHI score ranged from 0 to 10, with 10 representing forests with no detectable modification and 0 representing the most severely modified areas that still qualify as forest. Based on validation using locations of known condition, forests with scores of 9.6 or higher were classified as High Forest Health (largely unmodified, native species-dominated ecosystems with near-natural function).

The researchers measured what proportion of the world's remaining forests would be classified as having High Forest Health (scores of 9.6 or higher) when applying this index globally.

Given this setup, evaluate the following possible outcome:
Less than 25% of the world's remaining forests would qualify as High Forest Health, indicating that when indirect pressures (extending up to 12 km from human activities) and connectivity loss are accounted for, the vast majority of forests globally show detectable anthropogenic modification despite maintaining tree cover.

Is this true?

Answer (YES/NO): NO